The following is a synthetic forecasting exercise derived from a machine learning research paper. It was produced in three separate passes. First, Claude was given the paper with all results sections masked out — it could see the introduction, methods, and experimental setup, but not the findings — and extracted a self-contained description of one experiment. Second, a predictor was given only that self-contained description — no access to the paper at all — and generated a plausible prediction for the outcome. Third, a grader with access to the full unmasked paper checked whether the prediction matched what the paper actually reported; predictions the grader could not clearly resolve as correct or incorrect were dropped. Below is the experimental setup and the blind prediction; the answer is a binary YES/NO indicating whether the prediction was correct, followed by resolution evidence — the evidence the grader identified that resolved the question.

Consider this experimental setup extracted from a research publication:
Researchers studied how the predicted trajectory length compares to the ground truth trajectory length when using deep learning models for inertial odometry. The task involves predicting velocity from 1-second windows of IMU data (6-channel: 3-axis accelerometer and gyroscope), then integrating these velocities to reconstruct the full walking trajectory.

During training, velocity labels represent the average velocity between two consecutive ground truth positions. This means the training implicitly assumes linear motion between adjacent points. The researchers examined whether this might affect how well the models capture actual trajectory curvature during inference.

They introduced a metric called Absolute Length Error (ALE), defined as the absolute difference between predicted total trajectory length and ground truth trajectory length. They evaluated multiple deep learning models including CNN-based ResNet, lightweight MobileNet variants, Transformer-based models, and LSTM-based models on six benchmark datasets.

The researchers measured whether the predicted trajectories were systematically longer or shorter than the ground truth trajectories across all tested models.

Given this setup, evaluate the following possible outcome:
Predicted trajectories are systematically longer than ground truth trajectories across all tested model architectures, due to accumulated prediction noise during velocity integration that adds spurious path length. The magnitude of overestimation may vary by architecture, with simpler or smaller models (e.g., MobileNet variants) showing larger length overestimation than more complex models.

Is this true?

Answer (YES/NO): NO